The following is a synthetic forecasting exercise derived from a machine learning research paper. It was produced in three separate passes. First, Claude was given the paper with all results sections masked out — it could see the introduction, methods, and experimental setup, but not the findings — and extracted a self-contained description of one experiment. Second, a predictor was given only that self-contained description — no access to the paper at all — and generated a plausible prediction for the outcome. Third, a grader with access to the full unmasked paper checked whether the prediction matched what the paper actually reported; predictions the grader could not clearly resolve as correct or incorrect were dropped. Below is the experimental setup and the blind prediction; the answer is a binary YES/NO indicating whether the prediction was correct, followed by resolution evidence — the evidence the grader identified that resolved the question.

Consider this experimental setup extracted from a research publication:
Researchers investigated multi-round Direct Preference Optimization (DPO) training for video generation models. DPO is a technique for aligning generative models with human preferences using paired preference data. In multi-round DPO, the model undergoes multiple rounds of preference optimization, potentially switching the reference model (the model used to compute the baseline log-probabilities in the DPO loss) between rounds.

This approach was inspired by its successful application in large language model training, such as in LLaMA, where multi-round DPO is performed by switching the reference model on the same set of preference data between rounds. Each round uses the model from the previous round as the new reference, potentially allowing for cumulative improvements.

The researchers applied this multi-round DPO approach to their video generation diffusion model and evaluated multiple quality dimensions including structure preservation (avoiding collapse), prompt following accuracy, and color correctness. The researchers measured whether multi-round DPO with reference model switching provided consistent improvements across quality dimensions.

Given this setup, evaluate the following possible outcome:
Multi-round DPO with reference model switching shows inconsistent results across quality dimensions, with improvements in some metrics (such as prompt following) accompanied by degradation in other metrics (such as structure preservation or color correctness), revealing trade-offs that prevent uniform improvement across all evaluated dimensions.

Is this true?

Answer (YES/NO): NO